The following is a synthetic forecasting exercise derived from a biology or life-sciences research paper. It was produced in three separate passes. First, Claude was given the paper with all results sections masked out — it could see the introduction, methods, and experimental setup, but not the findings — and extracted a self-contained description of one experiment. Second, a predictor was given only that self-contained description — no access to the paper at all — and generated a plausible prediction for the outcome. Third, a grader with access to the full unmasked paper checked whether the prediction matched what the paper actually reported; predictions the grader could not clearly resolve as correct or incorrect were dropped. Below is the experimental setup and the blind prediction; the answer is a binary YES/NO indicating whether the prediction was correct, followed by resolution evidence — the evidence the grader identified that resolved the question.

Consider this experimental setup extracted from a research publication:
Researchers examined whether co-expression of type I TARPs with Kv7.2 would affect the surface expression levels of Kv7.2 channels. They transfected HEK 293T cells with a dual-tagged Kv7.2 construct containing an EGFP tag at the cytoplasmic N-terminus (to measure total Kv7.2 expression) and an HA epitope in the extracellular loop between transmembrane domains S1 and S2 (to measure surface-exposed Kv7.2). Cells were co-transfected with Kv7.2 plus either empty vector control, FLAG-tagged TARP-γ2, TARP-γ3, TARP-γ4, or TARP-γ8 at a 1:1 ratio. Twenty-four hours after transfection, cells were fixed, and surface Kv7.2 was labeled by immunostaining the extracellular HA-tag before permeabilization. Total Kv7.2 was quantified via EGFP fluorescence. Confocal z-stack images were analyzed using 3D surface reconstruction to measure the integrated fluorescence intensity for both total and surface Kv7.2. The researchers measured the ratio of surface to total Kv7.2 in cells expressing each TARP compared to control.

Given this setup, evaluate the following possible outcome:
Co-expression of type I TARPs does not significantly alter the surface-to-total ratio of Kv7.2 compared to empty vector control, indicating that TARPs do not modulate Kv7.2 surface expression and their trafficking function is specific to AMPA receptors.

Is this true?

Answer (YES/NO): NO